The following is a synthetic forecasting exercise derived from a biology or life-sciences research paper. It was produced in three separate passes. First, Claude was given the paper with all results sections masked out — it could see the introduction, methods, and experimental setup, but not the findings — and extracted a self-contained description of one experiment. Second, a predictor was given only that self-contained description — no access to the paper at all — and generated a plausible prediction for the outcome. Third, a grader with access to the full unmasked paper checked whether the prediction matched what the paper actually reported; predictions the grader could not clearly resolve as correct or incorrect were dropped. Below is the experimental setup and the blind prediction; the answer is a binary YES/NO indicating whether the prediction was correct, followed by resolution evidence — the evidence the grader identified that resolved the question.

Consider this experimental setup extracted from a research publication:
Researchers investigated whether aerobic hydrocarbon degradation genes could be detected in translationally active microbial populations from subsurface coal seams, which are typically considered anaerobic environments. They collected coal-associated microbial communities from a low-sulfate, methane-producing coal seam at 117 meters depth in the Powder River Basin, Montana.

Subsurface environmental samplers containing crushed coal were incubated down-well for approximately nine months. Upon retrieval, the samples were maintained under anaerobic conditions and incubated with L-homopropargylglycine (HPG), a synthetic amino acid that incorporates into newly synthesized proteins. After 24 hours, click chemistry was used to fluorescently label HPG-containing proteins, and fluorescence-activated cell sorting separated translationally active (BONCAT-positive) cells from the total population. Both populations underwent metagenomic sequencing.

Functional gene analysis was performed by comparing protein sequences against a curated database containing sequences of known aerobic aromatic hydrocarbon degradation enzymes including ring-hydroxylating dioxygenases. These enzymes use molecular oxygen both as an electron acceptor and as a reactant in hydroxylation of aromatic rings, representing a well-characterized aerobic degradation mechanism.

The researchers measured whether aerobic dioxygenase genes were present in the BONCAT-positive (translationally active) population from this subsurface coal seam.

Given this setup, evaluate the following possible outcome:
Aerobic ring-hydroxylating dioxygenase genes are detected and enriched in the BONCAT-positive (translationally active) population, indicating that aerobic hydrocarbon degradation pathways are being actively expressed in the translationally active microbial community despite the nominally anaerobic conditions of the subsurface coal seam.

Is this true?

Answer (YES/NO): NO